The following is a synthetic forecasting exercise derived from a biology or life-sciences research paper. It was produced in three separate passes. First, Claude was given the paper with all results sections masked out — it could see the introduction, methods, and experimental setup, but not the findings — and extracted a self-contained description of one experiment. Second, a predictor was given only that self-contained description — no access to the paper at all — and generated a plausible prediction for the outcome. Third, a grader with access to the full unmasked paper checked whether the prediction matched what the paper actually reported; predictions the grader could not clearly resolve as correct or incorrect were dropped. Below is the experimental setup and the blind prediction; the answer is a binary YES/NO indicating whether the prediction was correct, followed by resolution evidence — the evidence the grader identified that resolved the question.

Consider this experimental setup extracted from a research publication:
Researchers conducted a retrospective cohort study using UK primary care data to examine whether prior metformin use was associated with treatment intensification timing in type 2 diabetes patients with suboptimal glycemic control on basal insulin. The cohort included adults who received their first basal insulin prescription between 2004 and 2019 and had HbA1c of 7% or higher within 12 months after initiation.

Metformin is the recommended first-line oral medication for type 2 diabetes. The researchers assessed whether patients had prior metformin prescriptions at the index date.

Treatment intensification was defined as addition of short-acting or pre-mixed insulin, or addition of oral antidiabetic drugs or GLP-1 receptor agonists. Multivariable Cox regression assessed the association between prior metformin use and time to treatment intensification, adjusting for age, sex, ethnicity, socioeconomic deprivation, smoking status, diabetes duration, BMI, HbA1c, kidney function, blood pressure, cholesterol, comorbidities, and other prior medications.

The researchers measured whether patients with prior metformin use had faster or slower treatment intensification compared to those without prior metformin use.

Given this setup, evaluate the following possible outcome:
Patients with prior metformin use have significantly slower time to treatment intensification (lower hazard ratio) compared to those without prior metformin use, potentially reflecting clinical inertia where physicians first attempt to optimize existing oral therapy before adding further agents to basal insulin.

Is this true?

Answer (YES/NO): YES